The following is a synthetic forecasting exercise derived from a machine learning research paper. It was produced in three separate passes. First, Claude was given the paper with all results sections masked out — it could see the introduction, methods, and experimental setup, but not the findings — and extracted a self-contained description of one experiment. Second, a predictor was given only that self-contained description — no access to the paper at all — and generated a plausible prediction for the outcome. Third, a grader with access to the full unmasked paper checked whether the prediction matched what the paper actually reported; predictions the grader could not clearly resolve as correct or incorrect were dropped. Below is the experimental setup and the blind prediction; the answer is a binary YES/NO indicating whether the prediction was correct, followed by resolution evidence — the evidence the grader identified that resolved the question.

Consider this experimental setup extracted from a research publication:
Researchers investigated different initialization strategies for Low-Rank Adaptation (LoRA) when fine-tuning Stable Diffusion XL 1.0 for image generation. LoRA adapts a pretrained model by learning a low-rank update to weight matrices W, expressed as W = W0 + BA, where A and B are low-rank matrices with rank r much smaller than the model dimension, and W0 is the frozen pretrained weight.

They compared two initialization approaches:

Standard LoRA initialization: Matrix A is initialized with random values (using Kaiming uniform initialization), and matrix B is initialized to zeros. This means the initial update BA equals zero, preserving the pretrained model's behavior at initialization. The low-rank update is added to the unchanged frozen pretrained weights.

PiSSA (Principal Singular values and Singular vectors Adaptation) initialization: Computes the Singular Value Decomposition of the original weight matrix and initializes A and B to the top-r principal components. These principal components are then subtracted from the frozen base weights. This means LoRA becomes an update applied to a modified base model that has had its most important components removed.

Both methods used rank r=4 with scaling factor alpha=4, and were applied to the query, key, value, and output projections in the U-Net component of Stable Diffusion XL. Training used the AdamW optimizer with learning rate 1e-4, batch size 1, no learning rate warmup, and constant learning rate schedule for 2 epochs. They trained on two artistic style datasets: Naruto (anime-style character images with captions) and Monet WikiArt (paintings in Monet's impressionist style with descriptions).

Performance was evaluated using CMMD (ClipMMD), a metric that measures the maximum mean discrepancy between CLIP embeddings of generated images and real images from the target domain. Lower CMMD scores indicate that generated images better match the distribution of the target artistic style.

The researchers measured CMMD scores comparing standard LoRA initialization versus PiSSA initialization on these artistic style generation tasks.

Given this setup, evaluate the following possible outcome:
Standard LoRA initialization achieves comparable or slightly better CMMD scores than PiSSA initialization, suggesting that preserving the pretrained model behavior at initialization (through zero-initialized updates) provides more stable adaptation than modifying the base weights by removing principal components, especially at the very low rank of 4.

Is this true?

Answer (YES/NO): NO